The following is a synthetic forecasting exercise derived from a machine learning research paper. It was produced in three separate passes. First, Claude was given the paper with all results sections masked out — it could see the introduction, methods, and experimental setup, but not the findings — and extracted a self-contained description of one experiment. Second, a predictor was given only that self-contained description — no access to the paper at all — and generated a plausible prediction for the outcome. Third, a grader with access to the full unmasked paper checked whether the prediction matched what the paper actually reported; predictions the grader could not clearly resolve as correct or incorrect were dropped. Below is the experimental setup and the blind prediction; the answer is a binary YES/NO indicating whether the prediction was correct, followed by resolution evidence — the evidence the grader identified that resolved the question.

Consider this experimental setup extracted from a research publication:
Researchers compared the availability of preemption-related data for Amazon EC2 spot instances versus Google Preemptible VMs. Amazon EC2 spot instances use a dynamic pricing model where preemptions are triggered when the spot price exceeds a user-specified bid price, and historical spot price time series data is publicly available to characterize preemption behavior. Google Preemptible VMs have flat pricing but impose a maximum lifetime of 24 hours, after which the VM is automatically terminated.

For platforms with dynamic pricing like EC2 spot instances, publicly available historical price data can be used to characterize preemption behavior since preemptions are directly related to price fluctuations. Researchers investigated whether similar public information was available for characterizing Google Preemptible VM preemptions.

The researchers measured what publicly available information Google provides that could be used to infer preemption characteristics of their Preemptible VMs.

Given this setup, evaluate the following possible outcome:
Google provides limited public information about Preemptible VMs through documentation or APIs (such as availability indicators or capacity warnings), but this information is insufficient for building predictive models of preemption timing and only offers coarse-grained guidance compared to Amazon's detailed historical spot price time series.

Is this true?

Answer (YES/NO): NO